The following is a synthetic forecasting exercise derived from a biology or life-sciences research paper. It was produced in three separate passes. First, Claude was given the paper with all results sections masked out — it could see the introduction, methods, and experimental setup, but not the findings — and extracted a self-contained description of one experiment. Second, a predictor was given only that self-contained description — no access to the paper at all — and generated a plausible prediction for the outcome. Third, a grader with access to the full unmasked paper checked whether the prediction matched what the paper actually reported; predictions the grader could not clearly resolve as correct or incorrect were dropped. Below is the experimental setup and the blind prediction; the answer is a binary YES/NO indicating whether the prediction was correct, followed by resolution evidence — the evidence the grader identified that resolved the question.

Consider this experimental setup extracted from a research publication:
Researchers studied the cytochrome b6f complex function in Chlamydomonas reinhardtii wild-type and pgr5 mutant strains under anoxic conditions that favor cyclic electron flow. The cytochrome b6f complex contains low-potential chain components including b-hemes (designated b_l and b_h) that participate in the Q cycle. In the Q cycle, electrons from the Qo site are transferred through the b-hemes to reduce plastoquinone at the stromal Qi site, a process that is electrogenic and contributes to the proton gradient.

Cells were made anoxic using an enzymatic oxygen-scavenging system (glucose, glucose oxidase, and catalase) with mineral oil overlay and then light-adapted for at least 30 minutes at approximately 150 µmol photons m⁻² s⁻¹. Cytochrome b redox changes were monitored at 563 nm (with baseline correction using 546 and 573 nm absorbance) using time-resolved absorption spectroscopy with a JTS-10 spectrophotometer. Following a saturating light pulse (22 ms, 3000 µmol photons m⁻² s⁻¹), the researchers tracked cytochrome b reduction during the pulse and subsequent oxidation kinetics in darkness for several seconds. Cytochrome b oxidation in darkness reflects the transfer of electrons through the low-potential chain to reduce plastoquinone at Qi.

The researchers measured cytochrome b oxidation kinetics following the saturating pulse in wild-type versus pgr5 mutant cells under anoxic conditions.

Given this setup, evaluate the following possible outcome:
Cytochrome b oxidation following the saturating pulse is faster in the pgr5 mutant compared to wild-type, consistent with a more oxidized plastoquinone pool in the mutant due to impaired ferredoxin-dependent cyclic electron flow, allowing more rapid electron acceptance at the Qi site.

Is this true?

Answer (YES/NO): NO